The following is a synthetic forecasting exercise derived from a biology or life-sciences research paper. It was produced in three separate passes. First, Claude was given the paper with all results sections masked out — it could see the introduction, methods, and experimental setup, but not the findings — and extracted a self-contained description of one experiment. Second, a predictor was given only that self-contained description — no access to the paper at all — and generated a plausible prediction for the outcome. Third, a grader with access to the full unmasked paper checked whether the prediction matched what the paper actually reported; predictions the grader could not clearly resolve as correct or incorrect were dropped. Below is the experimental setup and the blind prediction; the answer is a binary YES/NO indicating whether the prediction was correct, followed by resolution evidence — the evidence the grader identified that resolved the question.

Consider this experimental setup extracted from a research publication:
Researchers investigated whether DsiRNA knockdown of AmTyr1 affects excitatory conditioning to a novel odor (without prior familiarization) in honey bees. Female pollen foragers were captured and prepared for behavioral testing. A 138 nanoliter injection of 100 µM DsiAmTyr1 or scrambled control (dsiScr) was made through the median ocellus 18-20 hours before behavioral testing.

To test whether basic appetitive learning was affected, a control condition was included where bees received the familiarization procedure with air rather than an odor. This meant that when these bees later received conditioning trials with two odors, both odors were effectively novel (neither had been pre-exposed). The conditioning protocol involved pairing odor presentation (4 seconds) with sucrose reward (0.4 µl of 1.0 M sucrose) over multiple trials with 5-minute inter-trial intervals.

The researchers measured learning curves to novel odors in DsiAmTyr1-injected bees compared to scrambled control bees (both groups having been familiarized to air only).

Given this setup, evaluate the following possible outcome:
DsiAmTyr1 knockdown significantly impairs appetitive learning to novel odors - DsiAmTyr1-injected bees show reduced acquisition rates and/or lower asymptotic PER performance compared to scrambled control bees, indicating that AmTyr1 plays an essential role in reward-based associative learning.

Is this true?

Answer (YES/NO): NO